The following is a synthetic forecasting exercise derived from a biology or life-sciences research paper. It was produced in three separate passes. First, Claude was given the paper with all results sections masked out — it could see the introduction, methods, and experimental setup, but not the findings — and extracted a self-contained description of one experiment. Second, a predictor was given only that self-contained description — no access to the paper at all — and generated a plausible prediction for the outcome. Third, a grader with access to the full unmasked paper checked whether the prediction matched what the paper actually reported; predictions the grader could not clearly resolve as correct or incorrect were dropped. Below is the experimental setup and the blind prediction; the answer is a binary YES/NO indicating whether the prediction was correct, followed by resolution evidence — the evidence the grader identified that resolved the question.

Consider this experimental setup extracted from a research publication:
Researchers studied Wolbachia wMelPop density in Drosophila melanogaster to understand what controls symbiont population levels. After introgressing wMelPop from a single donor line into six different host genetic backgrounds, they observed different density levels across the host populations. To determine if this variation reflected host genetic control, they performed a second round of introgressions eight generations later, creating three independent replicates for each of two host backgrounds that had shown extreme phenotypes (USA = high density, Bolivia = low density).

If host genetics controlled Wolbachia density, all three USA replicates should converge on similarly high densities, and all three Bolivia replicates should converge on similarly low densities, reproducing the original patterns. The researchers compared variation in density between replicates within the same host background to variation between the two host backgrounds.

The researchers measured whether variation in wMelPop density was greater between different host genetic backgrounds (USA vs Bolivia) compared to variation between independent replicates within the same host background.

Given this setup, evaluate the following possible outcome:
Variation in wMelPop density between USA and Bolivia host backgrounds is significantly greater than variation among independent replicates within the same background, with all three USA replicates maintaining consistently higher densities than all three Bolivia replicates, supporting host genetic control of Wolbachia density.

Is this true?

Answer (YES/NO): NO